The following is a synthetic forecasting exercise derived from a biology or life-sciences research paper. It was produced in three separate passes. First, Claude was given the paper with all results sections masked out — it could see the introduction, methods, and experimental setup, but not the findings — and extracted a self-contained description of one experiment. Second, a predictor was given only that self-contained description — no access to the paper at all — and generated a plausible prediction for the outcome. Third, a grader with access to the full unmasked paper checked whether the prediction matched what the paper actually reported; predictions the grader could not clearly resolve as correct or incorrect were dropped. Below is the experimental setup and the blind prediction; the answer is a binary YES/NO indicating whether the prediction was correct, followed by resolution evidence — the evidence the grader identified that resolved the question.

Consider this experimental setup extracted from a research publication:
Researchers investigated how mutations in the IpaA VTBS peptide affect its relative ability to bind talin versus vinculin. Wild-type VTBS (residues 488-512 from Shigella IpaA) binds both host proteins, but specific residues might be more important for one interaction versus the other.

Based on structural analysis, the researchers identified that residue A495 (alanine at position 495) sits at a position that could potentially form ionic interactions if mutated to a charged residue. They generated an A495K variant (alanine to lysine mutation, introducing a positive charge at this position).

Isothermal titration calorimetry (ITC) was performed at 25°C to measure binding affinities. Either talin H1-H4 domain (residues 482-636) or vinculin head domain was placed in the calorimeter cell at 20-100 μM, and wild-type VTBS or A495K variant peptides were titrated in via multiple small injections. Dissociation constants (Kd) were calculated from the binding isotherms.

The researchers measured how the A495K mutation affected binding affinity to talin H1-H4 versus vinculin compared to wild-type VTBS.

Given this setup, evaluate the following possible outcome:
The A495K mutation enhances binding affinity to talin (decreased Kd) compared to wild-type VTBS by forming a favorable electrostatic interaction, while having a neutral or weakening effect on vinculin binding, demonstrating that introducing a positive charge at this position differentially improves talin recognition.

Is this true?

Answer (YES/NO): NO